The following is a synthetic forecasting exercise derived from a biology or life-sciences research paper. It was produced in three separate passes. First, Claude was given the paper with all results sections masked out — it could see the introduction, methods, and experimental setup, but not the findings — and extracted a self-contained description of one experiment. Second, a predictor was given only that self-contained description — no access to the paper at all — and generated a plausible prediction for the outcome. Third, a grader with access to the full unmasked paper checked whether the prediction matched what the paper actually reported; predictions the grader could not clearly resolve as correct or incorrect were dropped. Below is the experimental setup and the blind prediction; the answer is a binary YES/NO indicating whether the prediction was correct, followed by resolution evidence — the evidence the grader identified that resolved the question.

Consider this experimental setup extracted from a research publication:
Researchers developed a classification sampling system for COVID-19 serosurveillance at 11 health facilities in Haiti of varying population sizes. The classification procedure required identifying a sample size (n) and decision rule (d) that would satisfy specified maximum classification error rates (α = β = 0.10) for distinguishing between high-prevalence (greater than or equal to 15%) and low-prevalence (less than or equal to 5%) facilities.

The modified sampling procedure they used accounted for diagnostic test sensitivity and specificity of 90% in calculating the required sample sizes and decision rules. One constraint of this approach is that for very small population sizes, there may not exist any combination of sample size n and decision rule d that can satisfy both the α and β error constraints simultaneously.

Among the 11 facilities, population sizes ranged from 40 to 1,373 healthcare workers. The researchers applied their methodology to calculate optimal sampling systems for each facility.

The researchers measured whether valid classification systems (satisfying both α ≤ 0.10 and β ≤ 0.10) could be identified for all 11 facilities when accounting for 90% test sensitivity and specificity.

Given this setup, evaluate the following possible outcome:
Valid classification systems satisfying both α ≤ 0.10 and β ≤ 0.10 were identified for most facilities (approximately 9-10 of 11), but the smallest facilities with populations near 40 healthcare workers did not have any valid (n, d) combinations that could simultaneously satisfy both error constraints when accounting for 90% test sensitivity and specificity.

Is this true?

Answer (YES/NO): NO